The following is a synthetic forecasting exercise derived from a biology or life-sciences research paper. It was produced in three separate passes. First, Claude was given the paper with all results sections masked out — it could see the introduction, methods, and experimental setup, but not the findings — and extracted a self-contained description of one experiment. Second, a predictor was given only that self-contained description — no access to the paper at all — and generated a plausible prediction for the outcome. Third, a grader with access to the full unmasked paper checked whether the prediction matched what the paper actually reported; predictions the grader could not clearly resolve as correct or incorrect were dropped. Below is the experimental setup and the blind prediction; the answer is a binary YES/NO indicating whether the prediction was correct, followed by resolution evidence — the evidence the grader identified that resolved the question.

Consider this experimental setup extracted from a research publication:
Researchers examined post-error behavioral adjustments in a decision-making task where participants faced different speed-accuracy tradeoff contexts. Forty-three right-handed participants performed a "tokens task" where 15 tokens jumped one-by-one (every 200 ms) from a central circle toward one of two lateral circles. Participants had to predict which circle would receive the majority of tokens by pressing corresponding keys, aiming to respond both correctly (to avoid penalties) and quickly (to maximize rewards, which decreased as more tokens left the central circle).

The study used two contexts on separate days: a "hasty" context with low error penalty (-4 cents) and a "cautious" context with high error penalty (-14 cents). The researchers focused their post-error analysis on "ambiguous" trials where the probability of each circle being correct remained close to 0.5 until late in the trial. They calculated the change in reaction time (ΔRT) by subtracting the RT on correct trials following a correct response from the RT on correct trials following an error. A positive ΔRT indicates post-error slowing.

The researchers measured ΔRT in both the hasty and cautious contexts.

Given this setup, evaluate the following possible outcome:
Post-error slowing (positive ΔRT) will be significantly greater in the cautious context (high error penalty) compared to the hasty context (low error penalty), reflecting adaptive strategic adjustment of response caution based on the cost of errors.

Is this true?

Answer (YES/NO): NO